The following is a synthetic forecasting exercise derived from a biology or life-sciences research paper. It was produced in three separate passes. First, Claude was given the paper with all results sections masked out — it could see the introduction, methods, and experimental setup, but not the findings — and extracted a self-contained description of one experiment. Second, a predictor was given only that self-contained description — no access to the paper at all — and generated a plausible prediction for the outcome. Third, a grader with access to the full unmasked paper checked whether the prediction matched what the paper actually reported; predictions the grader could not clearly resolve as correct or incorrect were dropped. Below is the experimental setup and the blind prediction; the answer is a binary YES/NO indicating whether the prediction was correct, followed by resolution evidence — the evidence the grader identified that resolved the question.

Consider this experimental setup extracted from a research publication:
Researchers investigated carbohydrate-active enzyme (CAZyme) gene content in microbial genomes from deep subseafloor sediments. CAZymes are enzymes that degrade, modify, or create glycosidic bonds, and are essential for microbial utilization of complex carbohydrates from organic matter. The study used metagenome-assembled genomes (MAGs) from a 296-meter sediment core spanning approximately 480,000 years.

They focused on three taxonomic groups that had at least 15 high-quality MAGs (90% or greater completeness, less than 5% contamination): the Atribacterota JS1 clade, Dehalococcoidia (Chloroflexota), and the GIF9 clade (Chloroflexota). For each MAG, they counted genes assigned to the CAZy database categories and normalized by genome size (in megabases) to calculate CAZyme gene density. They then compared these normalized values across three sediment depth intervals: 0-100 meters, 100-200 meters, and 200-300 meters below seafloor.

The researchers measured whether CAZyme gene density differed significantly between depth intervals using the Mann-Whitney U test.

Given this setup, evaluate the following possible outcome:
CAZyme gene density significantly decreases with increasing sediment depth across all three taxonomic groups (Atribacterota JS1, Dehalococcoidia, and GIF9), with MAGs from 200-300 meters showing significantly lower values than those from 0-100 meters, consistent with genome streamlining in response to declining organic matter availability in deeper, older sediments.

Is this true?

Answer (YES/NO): NO